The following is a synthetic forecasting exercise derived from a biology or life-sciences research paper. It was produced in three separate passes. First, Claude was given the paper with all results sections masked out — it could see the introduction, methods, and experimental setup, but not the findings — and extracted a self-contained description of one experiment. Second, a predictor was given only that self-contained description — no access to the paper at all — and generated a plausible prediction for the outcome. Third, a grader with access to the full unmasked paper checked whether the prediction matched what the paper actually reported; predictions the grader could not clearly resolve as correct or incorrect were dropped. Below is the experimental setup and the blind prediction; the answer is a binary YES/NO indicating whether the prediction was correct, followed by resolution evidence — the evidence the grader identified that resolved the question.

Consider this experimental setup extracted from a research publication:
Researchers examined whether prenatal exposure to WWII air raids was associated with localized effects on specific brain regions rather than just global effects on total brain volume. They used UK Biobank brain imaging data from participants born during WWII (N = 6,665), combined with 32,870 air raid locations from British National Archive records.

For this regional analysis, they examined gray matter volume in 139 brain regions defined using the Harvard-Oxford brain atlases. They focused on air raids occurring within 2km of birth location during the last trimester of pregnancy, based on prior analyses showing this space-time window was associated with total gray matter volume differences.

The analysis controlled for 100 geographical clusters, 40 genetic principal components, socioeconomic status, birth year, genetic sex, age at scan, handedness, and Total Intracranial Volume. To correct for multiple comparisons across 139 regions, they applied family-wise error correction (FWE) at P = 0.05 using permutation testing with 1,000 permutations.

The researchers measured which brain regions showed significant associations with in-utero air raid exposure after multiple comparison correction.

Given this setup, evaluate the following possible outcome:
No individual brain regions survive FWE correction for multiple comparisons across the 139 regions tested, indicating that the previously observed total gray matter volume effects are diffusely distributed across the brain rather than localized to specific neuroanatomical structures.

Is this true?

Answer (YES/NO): NO